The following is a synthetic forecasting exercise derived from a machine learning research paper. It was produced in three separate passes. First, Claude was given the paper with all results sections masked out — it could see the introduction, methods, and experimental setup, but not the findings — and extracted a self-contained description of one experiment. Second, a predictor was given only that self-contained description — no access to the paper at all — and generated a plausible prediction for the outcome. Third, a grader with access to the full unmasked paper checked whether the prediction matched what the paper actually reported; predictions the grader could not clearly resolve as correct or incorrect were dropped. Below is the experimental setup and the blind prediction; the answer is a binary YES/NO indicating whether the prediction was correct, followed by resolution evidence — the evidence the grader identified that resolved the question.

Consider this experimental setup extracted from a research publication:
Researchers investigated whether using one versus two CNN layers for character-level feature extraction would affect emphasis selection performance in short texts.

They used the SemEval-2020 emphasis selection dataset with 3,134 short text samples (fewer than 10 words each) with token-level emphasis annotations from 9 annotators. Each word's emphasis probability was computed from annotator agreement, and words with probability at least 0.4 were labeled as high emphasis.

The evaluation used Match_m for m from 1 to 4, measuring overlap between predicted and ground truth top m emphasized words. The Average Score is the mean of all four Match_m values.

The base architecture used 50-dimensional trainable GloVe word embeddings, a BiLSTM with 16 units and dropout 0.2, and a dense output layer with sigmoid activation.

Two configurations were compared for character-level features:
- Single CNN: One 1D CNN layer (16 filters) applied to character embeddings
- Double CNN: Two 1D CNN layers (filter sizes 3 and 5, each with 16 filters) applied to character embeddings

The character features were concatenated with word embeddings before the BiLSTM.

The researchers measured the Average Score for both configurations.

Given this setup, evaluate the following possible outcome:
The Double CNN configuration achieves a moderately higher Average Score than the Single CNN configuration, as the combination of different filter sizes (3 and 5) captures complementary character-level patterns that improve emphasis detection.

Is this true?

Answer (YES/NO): NO